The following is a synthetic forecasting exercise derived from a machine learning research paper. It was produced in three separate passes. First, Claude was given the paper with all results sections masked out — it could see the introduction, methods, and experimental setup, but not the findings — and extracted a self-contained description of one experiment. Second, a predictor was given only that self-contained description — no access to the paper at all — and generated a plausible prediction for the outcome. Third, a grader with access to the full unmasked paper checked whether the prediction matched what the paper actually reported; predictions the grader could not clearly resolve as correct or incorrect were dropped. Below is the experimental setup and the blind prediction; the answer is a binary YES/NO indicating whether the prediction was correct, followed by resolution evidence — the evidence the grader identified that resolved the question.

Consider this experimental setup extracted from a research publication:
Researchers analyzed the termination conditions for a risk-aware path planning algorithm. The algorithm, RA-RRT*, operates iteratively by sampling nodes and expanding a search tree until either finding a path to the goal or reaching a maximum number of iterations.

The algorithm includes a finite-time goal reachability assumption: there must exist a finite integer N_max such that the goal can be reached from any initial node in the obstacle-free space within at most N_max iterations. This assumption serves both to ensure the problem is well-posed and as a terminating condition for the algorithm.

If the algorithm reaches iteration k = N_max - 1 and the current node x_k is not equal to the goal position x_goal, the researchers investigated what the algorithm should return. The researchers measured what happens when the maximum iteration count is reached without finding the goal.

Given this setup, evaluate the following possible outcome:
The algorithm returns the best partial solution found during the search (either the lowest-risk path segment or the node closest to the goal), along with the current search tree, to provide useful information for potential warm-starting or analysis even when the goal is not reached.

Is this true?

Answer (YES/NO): NO